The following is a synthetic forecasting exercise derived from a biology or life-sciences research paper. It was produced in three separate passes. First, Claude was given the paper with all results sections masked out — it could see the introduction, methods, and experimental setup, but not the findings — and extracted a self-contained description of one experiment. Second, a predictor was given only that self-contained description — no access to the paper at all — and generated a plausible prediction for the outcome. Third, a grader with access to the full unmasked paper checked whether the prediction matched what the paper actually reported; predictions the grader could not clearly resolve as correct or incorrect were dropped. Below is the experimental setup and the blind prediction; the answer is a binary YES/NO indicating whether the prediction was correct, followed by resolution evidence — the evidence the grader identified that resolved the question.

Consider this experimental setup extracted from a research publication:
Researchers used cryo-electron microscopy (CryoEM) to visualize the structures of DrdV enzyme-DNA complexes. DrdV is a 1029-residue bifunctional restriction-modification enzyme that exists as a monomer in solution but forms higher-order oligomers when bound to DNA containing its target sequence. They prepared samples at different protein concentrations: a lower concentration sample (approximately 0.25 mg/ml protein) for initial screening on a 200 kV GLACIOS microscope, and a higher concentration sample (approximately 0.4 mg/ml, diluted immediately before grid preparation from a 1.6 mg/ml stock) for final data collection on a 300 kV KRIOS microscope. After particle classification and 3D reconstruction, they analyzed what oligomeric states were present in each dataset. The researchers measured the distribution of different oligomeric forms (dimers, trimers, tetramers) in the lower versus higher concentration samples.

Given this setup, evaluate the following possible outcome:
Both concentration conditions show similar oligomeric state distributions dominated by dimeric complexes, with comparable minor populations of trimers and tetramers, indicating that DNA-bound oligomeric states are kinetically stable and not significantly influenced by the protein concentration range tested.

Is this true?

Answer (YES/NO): NO